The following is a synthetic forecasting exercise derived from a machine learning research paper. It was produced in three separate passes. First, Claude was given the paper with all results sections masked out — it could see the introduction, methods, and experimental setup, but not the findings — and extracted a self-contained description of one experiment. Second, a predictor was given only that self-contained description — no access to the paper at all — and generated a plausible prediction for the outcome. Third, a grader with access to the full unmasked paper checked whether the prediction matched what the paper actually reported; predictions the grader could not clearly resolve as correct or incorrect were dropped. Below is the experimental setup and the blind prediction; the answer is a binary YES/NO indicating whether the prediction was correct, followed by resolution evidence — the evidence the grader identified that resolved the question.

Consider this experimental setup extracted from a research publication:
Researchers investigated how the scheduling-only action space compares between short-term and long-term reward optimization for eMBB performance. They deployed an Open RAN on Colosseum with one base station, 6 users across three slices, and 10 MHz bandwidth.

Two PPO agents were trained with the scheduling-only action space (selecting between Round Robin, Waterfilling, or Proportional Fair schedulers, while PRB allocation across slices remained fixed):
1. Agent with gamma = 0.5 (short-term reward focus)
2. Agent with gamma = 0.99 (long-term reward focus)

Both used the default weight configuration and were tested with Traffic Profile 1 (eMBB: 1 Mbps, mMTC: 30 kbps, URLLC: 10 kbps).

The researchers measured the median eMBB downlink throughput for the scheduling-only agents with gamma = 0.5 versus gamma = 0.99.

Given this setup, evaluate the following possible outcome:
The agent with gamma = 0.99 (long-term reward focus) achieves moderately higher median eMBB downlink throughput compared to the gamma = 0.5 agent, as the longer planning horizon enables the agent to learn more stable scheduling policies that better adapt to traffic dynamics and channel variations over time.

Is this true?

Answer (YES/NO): YES